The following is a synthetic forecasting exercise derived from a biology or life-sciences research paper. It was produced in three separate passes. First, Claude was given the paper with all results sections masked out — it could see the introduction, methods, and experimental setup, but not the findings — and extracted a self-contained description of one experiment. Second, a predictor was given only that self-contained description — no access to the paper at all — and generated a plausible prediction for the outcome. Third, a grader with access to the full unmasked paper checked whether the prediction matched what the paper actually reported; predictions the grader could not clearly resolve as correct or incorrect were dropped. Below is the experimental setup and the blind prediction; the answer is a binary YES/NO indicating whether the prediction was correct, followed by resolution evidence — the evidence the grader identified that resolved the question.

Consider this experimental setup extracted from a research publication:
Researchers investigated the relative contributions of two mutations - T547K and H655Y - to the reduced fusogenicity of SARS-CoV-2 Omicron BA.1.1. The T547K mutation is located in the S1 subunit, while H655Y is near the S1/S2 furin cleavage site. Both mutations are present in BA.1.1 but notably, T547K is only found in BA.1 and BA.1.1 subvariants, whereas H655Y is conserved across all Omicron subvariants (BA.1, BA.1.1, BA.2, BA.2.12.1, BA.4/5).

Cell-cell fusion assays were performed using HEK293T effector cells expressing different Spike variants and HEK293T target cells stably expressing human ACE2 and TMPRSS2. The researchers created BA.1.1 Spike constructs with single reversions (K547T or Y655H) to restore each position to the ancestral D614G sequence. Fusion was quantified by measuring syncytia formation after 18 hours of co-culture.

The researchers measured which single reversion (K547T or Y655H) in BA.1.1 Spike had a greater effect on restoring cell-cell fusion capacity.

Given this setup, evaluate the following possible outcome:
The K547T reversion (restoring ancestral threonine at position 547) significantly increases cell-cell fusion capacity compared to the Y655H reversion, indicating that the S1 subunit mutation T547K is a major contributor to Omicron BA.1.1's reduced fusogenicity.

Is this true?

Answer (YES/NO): NO